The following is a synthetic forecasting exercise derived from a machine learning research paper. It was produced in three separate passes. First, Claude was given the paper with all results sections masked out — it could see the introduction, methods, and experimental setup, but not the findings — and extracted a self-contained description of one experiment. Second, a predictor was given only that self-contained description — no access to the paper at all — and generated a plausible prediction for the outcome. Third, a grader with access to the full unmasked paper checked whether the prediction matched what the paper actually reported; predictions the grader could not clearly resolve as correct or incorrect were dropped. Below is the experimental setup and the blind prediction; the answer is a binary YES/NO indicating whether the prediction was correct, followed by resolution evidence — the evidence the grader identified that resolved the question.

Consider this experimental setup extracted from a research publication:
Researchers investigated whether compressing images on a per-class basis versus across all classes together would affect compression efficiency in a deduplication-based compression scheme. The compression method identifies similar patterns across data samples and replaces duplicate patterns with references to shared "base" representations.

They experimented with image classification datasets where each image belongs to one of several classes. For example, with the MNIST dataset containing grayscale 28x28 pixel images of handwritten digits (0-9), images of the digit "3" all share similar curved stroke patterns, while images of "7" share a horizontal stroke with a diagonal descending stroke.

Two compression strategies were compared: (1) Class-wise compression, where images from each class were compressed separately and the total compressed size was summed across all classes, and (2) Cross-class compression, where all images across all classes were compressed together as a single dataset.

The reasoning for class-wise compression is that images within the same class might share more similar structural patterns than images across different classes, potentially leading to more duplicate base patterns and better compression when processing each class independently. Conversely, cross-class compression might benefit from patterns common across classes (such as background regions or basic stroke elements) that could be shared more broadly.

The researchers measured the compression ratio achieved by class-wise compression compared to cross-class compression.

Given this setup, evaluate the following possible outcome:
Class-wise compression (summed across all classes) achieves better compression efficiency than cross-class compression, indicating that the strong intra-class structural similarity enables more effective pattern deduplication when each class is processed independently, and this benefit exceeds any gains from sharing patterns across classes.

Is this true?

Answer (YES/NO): YES